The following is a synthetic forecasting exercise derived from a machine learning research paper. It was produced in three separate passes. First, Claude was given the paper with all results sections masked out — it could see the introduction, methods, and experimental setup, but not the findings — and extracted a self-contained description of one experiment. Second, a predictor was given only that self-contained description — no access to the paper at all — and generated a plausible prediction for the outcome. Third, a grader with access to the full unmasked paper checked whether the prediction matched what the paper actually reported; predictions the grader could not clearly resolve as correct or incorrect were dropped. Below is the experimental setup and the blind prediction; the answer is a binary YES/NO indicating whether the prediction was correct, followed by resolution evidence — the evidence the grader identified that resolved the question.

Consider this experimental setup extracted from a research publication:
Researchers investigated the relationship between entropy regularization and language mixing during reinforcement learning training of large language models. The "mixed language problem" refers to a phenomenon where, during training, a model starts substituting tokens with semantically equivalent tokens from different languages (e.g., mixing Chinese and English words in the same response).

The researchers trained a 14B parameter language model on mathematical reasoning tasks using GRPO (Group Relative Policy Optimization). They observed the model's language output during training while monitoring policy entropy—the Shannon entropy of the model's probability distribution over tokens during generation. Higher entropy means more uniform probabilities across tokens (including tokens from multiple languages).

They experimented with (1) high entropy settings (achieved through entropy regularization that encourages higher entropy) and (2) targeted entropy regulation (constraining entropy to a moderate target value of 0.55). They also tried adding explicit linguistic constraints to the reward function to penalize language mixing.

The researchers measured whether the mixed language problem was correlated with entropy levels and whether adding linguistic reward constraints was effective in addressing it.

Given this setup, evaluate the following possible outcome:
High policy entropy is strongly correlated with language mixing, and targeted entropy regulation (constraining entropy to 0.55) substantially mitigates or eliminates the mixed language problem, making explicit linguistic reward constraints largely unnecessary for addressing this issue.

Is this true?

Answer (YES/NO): YES